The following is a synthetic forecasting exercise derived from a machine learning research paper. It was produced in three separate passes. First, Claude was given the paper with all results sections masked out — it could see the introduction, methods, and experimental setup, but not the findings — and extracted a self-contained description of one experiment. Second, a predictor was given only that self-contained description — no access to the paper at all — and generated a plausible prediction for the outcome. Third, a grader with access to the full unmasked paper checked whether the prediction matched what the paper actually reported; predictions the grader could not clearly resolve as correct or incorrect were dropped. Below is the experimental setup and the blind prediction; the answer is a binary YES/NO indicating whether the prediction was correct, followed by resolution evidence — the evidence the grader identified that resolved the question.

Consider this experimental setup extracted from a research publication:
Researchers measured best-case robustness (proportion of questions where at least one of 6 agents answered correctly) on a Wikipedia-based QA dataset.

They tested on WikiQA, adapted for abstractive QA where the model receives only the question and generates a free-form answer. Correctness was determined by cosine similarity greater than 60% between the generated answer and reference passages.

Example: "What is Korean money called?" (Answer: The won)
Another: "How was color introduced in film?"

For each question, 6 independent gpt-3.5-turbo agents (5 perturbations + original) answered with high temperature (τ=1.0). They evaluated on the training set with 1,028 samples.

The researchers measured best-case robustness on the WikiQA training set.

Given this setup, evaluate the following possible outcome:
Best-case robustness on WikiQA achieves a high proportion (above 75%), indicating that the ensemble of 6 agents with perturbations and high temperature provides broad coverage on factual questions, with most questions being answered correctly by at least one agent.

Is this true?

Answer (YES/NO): YES